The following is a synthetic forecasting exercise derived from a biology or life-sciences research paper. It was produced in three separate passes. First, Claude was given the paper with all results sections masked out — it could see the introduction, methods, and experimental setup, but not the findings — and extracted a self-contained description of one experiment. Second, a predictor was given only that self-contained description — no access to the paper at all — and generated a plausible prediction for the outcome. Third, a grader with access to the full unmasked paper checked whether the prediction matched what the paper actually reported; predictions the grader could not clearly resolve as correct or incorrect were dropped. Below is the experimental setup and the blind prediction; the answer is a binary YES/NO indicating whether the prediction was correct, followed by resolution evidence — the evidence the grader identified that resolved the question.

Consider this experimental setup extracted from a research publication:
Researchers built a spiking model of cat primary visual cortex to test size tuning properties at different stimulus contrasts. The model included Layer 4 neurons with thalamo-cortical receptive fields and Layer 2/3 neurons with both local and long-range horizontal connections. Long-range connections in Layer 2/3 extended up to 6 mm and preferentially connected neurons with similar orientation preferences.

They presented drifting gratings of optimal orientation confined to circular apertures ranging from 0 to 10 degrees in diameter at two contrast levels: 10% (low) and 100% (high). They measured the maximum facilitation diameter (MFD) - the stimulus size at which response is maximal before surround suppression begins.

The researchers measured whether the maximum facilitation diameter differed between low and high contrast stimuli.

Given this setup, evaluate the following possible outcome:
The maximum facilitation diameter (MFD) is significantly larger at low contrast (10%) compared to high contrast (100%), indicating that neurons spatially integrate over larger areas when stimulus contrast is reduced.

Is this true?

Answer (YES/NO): YES